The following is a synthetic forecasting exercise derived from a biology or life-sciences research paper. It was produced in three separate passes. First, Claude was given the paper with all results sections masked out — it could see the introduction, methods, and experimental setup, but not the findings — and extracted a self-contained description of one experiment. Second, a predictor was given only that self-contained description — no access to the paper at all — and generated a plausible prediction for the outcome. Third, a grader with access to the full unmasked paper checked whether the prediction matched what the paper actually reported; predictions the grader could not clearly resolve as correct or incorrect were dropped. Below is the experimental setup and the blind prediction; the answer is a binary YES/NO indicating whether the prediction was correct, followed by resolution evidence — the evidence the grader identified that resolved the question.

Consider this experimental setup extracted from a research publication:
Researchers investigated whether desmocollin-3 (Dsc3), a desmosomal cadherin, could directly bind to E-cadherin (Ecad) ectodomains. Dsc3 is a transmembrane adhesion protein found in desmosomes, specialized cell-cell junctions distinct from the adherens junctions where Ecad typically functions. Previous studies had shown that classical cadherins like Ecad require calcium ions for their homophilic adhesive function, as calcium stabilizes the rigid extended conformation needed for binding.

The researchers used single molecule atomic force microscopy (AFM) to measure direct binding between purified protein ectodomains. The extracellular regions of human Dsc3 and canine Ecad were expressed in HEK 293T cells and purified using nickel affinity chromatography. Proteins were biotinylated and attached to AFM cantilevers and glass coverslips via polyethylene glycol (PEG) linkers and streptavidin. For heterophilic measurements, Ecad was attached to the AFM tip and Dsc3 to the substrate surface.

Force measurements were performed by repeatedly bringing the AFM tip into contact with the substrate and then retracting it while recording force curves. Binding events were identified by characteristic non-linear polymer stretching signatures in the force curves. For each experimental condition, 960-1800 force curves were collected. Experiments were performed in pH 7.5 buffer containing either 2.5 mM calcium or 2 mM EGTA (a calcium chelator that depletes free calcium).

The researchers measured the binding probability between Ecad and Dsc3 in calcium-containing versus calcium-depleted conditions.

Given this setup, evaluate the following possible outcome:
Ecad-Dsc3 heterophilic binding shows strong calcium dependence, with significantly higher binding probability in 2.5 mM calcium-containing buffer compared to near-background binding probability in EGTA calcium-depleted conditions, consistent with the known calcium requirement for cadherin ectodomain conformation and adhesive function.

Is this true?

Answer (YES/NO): NO